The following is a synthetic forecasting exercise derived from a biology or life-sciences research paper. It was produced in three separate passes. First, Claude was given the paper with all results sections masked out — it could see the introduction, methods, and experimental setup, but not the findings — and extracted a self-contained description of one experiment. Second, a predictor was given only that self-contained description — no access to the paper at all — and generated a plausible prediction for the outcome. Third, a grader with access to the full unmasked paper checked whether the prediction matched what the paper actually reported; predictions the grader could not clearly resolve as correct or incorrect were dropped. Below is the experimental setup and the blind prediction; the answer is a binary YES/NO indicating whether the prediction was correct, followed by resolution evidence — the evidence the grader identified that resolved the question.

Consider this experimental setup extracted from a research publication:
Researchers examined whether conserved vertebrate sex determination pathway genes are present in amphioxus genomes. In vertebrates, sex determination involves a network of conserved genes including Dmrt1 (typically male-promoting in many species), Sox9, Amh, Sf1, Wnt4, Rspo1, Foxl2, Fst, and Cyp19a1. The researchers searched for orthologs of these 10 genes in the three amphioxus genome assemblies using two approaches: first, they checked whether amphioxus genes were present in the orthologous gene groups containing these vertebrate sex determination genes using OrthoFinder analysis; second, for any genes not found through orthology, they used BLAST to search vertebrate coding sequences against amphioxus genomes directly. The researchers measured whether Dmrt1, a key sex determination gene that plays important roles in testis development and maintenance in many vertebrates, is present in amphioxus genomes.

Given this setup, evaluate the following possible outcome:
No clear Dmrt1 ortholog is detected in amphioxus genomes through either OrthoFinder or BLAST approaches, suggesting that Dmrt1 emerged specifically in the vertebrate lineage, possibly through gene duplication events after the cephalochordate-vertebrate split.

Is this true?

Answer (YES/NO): YES